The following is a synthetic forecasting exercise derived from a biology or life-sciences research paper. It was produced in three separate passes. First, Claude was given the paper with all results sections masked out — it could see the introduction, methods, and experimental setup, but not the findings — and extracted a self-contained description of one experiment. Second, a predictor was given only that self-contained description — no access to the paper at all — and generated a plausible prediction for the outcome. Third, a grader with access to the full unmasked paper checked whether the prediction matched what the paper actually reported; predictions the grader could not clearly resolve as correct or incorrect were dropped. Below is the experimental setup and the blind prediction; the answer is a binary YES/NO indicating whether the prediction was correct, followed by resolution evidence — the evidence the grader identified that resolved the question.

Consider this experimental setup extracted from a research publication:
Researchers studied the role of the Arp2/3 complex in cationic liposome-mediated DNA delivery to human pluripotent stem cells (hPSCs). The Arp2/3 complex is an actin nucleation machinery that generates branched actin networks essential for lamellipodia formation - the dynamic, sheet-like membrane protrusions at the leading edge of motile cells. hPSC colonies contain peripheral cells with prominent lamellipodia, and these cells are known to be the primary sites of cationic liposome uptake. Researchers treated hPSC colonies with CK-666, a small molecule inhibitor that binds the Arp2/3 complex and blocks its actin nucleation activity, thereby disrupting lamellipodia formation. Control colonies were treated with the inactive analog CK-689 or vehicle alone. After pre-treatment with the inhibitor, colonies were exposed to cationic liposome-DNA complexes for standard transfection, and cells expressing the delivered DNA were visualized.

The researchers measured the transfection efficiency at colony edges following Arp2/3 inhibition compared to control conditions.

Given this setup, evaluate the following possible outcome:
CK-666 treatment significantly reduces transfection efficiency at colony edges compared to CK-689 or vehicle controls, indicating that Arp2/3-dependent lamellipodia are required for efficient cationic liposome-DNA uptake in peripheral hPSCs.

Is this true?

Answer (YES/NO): YES